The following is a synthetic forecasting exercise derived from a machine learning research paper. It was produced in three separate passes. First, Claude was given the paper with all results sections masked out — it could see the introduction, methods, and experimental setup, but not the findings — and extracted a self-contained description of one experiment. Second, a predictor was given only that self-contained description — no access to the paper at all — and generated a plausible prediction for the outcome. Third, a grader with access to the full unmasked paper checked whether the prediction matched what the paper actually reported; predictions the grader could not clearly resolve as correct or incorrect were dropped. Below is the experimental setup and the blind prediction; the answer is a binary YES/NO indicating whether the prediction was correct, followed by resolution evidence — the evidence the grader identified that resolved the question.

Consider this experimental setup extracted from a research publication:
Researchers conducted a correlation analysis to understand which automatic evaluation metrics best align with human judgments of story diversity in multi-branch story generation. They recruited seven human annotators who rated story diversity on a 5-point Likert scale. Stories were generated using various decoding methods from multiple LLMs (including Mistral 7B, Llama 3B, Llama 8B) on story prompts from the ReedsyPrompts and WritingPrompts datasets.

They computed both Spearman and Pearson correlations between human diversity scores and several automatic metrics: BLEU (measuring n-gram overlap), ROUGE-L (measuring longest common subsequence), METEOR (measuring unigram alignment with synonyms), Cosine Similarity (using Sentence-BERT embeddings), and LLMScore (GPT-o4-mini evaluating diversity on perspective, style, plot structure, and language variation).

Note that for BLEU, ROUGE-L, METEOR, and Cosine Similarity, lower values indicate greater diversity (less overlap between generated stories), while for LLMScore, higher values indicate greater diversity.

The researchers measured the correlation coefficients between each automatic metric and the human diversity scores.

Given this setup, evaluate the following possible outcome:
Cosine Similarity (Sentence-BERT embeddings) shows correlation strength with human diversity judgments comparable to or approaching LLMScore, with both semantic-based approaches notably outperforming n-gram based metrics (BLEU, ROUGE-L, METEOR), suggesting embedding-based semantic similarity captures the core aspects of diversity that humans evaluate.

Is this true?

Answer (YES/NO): NO